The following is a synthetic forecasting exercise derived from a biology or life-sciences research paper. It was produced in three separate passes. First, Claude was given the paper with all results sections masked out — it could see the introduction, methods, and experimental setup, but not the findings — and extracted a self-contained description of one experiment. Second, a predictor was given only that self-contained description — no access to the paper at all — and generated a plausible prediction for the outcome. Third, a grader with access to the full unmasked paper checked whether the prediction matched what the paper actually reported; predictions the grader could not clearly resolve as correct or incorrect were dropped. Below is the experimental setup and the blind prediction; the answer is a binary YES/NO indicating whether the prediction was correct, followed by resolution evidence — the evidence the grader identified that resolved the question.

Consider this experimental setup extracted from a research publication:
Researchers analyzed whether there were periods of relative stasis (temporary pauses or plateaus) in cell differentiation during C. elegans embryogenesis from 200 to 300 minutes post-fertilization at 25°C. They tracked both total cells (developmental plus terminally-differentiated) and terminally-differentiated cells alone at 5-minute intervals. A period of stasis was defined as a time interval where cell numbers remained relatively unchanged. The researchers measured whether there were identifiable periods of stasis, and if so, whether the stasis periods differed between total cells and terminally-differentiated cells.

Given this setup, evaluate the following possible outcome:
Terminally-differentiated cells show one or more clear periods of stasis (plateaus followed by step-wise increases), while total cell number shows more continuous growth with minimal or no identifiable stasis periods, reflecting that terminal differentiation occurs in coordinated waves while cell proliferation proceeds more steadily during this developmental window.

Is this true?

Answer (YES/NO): NO